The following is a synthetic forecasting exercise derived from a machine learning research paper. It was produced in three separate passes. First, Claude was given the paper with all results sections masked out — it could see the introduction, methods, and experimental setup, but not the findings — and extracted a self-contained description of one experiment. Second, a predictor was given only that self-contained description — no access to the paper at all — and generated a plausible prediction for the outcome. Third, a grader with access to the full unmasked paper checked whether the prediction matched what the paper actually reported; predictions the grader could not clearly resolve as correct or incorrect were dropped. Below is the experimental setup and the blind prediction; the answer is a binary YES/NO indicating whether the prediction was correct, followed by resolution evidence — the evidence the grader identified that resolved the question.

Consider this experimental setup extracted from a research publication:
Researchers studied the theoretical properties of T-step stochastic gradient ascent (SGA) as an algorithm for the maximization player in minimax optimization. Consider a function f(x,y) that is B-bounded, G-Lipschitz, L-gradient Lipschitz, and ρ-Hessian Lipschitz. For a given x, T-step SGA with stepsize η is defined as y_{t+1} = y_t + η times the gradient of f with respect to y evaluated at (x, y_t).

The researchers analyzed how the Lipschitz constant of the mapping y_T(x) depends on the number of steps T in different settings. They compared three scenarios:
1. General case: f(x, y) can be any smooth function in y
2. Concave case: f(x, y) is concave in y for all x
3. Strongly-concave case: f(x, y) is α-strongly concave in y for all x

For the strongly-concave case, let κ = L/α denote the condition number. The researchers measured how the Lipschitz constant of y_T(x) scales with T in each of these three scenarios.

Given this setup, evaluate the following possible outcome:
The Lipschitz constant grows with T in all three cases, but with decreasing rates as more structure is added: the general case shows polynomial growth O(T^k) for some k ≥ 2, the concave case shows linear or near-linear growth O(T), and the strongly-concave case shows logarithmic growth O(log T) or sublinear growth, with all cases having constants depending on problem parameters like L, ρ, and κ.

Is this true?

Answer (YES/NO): NO